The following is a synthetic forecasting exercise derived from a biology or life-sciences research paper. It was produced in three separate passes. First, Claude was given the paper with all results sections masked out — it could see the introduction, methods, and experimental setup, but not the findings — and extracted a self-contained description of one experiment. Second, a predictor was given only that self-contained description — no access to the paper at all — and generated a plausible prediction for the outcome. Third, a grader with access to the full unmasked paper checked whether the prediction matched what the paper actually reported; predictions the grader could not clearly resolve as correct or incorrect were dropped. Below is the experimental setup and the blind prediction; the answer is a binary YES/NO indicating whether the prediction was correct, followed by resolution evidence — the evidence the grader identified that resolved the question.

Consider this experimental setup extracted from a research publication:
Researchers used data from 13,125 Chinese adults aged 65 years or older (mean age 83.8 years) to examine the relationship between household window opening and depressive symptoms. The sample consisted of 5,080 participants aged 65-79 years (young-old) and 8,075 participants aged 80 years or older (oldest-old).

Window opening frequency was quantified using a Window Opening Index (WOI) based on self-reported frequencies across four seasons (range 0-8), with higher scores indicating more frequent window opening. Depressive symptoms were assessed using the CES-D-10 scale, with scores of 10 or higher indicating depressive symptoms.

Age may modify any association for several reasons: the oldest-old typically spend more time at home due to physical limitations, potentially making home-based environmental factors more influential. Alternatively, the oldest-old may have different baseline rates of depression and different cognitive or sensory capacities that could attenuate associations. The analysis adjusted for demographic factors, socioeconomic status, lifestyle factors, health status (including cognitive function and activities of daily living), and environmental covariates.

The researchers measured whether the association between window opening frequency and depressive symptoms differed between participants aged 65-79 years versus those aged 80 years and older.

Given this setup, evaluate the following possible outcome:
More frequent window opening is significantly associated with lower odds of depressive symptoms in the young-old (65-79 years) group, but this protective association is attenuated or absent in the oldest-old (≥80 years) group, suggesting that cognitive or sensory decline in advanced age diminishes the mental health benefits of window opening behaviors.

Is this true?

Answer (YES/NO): NO